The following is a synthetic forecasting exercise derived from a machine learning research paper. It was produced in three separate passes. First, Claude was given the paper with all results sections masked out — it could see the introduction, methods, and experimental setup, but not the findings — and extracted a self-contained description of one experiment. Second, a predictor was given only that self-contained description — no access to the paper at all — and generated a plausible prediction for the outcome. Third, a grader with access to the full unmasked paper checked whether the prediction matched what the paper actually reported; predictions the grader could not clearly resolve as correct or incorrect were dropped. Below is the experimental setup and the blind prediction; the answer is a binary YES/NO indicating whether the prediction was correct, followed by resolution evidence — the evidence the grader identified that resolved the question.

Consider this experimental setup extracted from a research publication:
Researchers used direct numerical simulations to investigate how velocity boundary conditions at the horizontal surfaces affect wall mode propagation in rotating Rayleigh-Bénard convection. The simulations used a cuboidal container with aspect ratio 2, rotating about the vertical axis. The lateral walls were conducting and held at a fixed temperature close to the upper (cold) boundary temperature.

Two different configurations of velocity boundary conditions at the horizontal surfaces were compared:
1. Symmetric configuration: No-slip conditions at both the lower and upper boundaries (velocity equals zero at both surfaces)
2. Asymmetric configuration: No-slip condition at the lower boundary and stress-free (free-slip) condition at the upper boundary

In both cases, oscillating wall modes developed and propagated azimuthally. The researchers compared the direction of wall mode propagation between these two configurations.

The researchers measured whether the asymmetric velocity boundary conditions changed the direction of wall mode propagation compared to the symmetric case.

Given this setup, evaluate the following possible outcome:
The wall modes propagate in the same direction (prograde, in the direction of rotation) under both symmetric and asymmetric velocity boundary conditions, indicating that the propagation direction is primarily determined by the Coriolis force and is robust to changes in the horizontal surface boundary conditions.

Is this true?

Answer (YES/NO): NO